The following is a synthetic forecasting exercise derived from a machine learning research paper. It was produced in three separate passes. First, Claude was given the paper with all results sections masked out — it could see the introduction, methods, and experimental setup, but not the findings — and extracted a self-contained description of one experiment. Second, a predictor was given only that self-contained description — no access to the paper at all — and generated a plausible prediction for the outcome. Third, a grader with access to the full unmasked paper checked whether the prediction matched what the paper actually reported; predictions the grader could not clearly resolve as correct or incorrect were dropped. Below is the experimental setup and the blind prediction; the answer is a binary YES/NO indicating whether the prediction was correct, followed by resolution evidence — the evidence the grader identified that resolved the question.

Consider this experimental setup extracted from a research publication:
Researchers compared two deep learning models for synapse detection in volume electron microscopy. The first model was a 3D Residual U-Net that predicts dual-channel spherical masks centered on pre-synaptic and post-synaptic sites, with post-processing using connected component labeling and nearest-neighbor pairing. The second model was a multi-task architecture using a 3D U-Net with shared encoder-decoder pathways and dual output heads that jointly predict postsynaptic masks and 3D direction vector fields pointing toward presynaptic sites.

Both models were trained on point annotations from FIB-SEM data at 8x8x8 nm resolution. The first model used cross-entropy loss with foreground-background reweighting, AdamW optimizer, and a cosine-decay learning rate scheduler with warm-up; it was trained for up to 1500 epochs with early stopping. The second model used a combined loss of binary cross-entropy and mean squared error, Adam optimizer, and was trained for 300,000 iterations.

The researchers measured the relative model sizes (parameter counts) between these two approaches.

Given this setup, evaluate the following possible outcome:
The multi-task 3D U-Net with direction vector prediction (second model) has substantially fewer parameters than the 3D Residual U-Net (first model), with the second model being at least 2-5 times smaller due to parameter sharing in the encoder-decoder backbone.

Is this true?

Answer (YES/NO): NO